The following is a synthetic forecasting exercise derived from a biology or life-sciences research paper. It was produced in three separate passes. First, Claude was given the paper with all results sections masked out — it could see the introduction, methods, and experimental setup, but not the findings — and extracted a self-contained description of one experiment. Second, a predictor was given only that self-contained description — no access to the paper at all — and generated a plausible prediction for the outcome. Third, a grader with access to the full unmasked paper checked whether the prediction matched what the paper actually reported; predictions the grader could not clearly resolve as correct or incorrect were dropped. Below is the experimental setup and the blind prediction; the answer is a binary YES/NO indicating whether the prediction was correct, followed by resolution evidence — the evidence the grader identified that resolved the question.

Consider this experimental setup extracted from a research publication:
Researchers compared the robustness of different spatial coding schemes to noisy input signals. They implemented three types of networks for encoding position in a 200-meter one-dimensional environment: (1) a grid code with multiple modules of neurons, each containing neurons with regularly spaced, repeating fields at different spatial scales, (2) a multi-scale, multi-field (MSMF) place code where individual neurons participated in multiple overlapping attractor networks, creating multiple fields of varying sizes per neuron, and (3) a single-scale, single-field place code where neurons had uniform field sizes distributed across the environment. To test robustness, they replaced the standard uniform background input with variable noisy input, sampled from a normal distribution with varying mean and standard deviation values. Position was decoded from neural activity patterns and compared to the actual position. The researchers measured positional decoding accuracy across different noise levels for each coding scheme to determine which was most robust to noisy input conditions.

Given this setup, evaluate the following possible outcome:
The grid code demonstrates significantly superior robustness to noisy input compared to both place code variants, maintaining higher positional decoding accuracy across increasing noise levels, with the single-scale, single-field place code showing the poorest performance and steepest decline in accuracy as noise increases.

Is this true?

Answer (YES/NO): NO